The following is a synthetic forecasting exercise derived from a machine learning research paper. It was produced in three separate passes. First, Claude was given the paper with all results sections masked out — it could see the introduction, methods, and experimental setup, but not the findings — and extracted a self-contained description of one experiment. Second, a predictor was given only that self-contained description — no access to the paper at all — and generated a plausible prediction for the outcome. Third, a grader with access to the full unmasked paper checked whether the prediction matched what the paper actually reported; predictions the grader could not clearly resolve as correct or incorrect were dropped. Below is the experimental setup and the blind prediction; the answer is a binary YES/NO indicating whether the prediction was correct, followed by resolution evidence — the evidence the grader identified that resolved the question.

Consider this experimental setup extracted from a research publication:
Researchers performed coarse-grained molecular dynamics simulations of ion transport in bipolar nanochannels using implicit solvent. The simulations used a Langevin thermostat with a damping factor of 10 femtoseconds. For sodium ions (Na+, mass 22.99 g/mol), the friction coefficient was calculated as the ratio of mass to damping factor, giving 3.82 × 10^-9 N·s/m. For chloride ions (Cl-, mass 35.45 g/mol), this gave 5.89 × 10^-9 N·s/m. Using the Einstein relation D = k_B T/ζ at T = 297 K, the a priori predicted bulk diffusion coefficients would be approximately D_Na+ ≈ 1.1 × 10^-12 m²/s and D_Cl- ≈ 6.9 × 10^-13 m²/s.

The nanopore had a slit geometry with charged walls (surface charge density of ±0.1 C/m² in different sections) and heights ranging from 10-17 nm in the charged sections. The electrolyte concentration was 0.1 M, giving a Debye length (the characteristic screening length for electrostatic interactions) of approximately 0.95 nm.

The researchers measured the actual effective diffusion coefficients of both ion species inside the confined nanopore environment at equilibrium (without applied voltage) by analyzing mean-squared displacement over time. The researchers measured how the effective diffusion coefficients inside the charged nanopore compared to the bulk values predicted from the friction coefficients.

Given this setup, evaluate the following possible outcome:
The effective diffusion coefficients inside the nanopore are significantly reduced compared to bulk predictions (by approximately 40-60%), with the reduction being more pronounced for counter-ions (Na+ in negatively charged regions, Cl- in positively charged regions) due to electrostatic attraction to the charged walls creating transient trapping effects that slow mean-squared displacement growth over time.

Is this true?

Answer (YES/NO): NO